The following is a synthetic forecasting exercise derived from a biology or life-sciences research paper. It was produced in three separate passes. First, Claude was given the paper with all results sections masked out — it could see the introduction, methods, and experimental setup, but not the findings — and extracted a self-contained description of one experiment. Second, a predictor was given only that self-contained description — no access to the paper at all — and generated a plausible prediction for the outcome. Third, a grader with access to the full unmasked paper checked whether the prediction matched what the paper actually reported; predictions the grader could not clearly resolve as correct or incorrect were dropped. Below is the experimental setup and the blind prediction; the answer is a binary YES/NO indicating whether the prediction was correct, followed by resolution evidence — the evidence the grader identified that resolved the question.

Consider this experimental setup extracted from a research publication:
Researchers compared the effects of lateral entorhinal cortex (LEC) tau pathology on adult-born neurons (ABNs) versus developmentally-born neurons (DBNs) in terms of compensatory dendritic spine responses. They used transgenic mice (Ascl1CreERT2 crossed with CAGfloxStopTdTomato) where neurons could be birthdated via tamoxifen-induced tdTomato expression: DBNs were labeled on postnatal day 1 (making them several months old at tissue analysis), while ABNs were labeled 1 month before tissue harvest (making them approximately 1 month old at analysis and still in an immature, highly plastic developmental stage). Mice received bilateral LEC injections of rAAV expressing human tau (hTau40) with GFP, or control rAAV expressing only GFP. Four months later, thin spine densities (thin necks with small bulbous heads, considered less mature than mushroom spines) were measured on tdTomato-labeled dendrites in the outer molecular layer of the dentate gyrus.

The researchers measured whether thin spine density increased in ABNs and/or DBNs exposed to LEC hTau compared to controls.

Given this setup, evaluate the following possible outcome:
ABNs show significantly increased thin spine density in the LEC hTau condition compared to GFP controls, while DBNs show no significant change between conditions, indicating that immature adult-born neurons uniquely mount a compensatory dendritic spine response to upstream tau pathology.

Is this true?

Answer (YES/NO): YES